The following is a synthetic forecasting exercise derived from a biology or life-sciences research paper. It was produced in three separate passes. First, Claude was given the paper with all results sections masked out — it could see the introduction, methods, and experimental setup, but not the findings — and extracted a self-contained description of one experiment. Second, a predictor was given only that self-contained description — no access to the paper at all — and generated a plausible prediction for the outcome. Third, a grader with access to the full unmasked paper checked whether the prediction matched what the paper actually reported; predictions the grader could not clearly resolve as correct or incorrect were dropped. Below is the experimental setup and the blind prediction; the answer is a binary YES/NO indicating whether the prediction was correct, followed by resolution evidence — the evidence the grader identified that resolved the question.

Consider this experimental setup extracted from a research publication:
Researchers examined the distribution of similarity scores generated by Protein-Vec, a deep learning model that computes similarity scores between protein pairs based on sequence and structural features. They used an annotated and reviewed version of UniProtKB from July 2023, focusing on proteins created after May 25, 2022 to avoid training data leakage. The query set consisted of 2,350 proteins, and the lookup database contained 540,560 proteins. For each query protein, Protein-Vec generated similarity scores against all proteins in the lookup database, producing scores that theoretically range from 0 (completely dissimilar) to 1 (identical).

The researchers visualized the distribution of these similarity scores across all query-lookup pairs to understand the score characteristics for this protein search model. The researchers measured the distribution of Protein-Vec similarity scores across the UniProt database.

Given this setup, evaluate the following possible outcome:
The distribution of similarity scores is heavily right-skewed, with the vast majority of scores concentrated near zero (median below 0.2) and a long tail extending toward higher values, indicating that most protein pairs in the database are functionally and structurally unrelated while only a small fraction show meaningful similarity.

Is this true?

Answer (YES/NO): NO